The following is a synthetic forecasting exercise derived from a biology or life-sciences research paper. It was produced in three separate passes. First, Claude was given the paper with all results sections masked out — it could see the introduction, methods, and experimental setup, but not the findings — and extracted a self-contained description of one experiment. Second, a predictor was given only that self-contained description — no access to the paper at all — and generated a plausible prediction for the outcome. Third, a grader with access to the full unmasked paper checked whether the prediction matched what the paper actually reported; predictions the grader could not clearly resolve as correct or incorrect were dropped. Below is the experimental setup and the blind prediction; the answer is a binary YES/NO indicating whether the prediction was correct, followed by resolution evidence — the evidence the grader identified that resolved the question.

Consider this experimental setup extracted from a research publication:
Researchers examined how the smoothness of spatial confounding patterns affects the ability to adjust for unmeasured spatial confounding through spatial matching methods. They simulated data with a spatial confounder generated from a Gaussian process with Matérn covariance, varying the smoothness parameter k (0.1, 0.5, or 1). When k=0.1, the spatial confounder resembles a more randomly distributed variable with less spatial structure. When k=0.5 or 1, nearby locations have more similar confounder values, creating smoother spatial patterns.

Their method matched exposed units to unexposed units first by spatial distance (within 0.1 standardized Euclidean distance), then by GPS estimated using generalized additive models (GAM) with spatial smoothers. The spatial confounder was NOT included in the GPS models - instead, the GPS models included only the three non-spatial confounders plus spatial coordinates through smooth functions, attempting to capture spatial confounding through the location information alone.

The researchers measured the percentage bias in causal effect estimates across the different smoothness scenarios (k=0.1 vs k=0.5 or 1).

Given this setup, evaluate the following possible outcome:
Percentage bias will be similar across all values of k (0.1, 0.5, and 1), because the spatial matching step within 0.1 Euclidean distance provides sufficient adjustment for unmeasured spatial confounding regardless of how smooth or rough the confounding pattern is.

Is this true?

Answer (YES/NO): NO